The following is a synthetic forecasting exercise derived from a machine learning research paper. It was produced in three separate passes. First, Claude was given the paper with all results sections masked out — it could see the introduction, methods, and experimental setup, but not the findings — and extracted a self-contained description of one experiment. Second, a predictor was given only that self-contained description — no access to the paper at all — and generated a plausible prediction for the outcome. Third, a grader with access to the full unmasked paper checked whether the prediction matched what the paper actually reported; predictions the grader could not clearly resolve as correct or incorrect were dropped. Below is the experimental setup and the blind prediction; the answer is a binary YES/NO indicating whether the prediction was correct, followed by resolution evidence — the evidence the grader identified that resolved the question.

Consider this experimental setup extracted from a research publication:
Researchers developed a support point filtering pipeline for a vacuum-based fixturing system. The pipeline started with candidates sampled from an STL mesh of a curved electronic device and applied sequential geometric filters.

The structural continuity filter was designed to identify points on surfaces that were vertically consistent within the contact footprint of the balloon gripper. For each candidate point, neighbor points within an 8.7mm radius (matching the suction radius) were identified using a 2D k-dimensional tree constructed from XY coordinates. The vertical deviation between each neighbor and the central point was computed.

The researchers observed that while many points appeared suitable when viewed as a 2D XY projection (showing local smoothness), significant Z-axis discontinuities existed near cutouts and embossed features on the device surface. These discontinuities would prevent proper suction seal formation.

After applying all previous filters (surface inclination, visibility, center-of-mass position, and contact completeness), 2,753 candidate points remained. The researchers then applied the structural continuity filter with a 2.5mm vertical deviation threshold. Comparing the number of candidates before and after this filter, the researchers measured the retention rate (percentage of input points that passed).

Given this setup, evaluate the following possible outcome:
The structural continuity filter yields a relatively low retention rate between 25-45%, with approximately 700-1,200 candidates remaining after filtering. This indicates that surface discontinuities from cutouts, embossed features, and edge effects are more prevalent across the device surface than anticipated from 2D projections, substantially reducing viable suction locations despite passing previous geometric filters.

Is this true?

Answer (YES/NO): NO